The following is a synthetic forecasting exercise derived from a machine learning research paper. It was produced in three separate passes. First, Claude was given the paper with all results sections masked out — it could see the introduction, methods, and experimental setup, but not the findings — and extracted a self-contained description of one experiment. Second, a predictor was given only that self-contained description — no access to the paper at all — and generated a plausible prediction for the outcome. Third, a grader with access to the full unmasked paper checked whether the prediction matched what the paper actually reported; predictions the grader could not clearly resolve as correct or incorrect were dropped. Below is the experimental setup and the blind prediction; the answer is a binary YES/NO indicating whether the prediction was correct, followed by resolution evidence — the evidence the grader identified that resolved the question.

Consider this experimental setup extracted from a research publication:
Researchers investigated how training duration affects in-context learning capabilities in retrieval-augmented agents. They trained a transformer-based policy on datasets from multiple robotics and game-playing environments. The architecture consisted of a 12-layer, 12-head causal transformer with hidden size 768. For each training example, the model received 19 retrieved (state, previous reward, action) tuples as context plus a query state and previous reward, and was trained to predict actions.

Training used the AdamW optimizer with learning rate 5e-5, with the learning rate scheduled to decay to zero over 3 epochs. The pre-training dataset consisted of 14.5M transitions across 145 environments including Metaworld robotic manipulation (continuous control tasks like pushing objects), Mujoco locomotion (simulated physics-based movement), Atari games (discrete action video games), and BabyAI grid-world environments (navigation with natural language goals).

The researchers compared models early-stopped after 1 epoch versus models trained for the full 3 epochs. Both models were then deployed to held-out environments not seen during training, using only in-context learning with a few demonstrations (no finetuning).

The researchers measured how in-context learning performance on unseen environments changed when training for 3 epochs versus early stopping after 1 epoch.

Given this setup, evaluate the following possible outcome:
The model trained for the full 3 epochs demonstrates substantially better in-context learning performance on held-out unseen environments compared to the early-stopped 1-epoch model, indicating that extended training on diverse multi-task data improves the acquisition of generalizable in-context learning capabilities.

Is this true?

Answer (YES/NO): NO